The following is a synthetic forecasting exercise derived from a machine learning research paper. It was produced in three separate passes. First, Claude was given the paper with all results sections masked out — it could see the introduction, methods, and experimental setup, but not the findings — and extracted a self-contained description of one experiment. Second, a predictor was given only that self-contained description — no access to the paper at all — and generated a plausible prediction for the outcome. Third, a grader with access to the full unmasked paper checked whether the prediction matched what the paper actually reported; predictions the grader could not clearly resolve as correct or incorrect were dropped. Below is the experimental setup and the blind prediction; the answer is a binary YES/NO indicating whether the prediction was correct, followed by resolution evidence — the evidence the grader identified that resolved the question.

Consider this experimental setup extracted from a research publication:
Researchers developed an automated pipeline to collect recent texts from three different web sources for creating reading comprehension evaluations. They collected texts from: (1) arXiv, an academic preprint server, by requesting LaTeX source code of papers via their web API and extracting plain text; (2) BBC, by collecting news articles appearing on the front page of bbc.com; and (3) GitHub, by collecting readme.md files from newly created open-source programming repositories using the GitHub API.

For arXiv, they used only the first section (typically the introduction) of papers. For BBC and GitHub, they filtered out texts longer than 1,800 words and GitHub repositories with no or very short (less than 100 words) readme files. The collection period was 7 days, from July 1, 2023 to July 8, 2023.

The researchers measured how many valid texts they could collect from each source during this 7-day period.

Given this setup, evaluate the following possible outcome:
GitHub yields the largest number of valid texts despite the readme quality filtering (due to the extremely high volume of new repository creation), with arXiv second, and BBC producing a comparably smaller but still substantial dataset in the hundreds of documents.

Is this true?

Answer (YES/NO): NO